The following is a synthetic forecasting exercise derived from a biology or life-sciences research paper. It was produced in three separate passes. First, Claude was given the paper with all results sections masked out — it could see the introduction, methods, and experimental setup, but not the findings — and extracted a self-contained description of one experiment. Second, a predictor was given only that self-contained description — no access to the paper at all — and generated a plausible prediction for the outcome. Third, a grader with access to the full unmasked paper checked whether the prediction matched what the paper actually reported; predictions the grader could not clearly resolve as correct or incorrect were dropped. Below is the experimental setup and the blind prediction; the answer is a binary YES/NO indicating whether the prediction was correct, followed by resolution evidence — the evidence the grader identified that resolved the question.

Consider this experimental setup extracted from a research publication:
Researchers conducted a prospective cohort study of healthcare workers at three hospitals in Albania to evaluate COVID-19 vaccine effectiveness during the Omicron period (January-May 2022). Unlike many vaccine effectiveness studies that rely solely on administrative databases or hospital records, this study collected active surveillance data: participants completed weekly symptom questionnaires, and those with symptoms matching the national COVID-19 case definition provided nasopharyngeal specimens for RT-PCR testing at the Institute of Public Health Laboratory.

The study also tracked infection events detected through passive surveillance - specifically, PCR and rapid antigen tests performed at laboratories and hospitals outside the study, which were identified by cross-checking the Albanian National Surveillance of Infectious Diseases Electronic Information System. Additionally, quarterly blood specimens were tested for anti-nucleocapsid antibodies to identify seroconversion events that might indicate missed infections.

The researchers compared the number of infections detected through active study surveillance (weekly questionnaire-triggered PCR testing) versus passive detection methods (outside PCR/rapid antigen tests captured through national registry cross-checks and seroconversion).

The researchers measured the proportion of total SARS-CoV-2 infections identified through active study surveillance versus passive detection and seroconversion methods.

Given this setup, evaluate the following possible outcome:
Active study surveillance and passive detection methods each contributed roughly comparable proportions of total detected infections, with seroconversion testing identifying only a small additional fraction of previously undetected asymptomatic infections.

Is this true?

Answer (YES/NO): NO